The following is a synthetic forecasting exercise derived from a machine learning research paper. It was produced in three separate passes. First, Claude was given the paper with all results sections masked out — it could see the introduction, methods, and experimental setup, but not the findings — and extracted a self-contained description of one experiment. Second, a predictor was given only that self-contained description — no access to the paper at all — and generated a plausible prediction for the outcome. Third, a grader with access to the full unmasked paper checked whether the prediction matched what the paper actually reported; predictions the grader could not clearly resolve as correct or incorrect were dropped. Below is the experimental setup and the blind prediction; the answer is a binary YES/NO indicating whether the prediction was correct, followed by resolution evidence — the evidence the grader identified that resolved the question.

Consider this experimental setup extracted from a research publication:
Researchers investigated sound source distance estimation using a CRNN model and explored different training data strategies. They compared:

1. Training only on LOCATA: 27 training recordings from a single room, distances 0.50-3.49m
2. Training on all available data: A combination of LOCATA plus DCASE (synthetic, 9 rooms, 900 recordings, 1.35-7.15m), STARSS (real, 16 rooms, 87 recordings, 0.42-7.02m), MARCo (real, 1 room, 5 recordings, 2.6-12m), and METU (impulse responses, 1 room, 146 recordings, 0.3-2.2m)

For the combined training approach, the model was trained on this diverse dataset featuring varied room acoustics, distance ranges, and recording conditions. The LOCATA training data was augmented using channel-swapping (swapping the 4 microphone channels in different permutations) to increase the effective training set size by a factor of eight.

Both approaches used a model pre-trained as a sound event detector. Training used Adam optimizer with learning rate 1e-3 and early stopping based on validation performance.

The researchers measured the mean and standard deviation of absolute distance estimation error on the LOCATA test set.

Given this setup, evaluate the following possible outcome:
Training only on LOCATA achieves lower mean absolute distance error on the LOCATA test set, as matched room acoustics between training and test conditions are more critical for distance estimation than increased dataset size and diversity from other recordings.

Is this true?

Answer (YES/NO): NO